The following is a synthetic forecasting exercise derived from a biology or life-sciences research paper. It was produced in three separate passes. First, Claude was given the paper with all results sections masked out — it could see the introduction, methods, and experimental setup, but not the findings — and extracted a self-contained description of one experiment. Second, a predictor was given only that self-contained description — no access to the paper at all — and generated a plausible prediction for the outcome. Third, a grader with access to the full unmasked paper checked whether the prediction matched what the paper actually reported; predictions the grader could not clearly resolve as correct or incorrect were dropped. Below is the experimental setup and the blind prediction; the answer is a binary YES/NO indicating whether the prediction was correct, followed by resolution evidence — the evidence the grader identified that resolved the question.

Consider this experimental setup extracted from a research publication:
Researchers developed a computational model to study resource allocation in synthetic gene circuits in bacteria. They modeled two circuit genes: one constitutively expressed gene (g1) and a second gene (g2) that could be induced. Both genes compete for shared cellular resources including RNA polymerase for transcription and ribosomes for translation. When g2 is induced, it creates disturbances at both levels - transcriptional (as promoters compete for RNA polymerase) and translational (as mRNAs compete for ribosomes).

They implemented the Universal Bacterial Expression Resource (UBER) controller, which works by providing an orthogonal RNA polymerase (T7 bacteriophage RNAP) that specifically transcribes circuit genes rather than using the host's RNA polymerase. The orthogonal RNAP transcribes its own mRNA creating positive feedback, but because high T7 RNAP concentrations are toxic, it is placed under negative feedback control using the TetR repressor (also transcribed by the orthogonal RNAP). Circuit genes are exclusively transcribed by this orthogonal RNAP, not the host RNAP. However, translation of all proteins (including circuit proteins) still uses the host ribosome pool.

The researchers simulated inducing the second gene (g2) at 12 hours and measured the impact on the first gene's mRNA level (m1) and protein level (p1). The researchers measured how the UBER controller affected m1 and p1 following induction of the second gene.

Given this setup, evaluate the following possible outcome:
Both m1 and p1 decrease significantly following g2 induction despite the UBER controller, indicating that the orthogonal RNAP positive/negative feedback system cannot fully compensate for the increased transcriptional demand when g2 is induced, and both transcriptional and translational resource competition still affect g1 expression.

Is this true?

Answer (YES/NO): NO